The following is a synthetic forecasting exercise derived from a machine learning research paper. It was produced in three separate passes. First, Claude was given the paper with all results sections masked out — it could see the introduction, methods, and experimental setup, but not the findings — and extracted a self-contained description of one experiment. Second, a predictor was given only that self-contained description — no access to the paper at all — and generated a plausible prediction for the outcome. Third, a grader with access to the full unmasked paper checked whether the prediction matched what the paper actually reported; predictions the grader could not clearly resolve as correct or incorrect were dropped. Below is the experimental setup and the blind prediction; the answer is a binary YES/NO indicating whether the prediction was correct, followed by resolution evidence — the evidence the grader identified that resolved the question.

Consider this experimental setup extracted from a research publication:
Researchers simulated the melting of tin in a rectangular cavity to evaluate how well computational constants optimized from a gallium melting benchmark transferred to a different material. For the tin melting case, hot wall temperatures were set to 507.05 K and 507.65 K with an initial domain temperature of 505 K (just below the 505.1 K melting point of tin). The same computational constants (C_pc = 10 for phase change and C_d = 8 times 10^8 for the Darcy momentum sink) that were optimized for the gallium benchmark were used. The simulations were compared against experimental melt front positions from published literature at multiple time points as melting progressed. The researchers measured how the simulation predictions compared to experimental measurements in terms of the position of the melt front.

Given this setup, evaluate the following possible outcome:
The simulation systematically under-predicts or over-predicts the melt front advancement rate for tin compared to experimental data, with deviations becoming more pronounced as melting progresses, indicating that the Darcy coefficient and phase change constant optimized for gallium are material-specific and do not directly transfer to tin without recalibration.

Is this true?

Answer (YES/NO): YES